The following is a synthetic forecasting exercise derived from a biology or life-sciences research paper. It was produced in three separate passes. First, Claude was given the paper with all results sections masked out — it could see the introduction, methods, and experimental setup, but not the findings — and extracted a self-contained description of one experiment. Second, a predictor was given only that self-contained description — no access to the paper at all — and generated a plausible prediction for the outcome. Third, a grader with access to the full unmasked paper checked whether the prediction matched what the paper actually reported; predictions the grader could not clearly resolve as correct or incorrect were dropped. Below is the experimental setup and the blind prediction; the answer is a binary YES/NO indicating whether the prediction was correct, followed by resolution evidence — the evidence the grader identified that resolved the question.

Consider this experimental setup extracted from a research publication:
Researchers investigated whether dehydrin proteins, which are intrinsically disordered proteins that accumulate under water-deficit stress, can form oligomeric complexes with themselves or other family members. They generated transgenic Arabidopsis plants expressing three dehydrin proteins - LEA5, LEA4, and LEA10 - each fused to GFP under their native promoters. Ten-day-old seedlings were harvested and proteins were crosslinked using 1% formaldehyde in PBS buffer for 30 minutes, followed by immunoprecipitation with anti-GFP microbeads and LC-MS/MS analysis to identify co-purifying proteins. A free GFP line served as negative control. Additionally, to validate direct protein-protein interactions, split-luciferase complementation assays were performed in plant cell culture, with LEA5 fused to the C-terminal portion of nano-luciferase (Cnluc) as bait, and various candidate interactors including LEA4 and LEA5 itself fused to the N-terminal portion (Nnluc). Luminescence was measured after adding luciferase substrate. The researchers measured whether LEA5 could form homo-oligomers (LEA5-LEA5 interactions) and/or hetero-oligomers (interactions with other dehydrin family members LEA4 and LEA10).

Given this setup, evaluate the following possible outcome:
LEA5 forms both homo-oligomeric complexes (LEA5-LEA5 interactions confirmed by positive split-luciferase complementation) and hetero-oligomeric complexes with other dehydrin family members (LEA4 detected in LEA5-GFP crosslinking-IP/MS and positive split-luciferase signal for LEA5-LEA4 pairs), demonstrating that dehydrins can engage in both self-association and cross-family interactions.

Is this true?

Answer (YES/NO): NO